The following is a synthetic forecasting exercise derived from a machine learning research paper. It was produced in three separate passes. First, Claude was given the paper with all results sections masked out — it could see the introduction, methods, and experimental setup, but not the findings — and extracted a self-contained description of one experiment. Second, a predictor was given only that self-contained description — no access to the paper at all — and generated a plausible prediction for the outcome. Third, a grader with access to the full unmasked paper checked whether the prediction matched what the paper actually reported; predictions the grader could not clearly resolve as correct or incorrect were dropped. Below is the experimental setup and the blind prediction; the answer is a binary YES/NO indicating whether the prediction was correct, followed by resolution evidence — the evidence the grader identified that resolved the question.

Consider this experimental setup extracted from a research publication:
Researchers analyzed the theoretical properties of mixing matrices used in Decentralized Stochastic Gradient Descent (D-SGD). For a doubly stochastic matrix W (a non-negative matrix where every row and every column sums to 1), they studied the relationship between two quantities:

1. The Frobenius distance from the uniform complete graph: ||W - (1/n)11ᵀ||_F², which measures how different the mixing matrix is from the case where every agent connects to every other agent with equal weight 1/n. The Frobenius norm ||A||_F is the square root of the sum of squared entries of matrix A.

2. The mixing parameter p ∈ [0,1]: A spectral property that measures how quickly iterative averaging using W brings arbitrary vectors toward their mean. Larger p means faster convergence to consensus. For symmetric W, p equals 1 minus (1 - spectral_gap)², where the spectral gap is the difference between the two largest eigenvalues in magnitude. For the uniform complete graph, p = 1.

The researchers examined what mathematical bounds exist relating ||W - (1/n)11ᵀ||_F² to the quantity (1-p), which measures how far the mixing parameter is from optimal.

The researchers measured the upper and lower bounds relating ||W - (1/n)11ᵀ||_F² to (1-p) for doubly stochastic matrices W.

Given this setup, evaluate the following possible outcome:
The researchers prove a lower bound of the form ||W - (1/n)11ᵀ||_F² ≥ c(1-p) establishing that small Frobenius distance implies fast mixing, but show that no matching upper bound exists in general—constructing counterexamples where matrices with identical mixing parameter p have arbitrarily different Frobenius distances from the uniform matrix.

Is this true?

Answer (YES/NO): NO